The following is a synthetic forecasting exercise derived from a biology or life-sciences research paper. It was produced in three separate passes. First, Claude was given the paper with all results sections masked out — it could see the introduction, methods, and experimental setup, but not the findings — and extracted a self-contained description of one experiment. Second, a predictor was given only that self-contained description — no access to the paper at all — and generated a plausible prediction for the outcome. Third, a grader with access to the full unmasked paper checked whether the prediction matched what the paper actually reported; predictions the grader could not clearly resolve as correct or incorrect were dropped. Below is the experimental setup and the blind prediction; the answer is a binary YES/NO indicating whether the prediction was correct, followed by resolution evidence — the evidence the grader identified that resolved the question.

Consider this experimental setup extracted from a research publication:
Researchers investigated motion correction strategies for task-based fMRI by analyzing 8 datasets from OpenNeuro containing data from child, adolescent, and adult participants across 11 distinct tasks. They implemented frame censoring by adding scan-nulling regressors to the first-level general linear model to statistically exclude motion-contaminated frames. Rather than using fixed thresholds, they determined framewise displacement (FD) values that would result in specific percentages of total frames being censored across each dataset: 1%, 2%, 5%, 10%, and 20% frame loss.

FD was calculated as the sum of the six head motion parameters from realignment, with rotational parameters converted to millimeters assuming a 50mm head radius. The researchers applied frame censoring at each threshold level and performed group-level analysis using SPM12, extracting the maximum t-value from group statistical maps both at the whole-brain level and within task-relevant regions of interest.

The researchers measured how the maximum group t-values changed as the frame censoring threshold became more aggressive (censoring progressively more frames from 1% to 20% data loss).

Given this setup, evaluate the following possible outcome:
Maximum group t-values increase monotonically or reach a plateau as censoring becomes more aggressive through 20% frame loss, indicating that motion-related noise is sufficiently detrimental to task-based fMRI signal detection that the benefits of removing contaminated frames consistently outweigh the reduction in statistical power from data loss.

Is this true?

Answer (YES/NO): NO